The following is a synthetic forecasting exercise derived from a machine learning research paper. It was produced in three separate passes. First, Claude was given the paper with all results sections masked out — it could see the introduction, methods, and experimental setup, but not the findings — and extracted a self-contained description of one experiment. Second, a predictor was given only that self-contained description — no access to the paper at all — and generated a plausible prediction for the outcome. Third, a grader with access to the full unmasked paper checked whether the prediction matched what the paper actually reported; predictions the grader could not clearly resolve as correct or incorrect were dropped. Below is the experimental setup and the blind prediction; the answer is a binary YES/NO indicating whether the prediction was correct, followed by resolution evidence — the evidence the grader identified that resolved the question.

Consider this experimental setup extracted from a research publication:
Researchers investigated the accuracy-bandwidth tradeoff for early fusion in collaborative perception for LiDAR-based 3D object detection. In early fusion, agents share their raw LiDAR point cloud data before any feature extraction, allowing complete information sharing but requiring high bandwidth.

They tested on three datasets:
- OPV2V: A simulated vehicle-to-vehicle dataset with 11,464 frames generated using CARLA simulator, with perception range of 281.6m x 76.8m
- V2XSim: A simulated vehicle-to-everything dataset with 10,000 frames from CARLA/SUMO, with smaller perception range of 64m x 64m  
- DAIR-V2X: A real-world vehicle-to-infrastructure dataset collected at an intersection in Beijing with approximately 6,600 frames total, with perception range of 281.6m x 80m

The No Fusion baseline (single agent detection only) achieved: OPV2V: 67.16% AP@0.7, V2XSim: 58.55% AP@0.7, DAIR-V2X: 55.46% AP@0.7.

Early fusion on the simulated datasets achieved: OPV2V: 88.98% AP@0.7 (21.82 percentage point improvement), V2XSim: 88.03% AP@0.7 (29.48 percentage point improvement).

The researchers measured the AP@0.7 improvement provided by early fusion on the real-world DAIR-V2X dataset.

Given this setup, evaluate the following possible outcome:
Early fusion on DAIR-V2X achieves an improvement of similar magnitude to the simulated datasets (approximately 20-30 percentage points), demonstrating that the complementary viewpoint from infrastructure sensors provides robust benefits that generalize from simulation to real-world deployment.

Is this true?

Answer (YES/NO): NO